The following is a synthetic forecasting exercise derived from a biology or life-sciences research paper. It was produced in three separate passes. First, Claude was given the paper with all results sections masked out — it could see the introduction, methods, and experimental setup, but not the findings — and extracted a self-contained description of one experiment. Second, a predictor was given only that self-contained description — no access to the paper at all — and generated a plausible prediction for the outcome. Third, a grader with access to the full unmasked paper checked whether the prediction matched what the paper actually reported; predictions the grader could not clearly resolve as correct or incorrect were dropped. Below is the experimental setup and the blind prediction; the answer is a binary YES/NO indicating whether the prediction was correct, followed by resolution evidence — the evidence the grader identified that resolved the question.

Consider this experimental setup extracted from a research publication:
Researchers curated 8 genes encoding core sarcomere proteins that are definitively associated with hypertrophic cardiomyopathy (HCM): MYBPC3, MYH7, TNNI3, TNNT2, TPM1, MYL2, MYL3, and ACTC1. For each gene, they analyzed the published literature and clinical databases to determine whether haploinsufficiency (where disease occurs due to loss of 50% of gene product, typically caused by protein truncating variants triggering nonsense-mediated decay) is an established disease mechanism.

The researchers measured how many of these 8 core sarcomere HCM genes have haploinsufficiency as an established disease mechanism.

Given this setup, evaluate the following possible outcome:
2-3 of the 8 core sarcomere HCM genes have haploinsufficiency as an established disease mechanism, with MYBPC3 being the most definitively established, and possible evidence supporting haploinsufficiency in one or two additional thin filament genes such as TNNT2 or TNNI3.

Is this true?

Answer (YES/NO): NO